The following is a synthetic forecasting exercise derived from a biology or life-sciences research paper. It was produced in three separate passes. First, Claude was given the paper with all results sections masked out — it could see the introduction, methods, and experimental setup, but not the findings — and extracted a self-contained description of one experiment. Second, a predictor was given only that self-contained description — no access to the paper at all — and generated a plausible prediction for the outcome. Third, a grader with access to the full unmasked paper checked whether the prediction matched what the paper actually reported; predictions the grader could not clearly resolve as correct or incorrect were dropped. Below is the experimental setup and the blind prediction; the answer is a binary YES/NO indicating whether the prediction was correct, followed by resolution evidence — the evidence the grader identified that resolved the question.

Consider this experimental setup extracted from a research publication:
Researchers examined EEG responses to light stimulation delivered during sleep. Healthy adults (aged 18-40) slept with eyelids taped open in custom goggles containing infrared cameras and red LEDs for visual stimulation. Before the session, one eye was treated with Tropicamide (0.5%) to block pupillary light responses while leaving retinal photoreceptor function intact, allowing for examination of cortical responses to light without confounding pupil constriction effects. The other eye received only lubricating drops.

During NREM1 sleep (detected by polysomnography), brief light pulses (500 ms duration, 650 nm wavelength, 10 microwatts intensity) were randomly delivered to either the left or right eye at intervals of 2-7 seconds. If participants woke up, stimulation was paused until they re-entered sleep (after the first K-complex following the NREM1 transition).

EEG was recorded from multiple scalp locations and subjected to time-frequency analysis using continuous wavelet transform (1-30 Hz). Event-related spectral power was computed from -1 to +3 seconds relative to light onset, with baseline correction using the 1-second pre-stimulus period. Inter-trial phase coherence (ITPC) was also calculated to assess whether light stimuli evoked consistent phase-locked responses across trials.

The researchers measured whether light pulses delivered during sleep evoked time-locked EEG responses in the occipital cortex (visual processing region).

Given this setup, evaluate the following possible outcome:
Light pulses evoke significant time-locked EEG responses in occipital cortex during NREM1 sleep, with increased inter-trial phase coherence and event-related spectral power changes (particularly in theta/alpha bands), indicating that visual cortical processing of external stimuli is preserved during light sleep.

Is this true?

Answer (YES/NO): NO